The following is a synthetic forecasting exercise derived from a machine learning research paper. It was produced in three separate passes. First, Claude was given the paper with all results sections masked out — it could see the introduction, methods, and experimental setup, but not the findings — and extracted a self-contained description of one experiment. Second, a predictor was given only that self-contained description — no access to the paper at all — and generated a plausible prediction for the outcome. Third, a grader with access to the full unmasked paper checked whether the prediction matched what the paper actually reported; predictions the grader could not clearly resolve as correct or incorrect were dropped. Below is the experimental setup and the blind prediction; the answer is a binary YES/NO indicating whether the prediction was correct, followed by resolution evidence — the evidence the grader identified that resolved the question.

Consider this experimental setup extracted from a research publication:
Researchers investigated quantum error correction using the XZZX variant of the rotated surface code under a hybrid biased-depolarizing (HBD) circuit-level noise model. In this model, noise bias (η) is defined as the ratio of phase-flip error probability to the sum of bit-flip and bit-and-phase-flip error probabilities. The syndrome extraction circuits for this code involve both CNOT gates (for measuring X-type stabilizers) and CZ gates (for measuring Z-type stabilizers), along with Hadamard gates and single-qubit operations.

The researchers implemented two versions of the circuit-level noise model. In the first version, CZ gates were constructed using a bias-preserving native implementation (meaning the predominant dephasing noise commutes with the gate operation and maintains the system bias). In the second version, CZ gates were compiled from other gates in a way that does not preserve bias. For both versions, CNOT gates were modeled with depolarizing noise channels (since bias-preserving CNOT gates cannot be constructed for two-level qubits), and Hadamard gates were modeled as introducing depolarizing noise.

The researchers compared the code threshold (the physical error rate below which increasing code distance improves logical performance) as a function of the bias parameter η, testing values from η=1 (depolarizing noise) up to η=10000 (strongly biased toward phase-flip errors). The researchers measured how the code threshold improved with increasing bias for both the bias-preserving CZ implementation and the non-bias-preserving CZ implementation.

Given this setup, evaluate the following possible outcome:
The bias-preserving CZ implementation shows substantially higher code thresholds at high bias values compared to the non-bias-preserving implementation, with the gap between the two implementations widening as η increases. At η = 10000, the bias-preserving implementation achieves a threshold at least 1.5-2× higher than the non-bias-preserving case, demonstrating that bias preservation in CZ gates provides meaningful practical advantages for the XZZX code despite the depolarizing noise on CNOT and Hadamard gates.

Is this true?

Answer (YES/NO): NO